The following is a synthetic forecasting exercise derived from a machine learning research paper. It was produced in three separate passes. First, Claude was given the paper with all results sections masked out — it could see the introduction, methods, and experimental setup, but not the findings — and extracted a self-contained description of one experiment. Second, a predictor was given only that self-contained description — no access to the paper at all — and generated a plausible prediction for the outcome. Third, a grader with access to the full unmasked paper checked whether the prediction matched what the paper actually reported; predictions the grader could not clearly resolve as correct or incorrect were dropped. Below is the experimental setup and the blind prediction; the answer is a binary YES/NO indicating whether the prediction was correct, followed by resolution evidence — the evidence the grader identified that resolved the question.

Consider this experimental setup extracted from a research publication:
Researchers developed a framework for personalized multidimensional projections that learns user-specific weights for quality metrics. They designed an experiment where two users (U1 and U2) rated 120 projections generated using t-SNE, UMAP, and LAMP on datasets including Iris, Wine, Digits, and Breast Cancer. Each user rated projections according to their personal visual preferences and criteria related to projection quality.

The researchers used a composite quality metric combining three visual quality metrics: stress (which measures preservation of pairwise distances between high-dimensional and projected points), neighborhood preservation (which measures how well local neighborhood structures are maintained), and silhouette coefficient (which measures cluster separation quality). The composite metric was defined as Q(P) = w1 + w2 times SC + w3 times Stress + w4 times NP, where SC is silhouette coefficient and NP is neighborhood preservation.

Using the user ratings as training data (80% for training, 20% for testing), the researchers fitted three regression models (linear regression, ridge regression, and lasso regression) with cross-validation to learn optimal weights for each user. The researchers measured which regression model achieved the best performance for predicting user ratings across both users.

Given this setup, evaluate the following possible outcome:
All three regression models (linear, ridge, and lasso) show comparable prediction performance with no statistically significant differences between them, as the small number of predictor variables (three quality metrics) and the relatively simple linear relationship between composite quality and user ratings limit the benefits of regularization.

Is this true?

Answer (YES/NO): NO